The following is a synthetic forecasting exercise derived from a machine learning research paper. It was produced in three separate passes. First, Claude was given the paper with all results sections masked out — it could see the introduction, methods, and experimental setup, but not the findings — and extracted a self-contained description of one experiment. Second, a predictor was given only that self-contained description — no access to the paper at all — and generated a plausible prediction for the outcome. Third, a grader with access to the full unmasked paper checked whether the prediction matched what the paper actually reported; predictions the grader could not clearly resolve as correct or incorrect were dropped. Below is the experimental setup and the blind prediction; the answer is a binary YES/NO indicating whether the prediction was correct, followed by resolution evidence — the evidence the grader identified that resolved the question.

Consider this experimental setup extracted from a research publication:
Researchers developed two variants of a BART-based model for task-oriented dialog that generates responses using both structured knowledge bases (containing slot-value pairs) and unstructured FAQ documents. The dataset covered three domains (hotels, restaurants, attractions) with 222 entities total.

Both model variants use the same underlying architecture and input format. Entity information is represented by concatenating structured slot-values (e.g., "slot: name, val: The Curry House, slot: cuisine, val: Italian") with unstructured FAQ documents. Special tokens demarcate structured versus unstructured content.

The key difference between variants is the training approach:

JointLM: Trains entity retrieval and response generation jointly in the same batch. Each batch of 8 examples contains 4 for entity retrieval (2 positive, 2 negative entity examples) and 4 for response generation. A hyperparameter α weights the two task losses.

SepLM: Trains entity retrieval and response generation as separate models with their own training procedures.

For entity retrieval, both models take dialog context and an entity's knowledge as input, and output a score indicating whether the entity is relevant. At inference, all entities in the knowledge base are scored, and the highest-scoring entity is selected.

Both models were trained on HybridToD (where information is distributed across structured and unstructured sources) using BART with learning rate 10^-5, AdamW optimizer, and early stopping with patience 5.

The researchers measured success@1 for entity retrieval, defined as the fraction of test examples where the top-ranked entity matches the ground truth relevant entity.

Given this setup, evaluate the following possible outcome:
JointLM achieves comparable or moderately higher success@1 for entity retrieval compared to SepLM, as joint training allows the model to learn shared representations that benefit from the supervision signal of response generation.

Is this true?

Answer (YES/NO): YES